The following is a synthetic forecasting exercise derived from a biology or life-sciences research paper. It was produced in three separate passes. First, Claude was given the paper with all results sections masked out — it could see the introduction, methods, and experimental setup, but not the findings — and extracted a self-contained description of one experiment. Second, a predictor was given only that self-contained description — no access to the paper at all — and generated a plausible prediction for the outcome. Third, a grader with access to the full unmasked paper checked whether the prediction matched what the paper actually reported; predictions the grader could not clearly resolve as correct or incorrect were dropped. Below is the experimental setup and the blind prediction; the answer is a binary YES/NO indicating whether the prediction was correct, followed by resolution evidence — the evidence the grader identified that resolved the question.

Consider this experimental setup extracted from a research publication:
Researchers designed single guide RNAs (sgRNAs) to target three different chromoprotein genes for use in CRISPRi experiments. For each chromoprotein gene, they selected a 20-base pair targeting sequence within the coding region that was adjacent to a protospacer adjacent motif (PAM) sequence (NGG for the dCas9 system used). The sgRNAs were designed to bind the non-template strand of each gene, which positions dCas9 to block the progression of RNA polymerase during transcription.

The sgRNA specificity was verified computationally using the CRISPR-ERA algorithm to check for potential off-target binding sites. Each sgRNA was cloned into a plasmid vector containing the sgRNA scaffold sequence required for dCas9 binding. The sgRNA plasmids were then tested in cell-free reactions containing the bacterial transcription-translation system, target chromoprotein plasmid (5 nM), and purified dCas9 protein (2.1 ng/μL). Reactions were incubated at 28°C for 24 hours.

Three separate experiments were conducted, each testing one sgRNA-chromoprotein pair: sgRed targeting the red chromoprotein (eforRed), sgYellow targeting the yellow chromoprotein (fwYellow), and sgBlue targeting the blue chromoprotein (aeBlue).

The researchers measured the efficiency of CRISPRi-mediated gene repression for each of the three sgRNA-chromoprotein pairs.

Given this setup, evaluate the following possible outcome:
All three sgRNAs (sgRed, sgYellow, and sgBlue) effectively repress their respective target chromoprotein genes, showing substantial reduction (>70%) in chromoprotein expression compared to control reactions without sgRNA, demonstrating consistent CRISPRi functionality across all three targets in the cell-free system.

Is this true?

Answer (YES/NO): NO